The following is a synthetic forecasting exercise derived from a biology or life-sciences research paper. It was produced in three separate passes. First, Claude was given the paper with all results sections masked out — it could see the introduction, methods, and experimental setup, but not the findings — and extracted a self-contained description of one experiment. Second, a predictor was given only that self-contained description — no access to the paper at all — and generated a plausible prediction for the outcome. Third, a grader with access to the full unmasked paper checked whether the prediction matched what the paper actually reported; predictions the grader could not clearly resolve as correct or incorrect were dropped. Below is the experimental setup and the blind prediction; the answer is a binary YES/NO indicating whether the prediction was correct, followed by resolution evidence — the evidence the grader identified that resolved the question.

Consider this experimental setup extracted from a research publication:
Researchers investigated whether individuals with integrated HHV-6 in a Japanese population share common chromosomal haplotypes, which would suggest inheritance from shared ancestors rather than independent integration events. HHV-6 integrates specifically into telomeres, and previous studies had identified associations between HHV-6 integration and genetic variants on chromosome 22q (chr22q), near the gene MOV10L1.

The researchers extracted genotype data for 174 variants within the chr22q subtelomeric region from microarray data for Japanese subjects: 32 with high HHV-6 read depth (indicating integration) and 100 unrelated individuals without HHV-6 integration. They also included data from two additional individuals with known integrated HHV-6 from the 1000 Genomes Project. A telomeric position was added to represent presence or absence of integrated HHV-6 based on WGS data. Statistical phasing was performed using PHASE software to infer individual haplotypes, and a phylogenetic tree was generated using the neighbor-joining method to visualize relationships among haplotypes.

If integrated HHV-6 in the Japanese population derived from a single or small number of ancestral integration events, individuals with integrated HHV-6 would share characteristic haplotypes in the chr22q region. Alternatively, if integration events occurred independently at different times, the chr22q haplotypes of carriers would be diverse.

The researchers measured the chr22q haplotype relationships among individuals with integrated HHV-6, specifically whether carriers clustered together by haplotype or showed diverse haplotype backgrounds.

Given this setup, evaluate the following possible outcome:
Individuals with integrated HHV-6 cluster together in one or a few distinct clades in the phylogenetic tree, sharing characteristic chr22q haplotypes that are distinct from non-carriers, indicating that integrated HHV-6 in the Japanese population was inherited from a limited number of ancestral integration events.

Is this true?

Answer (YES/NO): YES